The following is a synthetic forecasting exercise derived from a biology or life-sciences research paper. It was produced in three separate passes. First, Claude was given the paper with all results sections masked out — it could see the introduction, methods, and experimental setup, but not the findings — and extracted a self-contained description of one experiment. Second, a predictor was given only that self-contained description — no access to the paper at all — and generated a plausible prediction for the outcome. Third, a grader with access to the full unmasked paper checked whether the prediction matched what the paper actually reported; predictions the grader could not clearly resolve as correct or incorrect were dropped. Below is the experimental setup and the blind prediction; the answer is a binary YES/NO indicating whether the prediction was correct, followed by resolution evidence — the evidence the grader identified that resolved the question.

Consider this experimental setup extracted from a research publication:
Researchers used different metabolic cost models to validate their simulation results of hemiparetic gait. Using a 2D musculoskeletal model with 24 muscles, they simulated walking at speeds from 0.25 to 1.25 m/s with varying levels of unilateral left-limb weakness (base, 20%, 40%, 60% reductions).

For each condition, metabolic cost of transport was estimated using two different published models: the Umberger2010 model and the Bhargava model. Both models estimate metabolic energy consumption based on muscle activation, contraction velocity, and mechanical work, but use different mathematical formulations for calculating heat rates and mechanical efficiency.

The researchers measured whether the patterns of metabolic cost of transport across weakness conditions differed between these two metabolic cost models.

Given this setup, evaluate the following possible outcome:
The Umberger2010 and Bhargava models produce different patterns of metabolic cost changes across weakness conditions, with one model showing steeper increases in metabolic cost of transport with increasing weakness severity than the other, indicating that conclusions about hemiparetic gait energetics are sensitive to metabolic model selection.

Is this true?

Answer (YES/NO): NO